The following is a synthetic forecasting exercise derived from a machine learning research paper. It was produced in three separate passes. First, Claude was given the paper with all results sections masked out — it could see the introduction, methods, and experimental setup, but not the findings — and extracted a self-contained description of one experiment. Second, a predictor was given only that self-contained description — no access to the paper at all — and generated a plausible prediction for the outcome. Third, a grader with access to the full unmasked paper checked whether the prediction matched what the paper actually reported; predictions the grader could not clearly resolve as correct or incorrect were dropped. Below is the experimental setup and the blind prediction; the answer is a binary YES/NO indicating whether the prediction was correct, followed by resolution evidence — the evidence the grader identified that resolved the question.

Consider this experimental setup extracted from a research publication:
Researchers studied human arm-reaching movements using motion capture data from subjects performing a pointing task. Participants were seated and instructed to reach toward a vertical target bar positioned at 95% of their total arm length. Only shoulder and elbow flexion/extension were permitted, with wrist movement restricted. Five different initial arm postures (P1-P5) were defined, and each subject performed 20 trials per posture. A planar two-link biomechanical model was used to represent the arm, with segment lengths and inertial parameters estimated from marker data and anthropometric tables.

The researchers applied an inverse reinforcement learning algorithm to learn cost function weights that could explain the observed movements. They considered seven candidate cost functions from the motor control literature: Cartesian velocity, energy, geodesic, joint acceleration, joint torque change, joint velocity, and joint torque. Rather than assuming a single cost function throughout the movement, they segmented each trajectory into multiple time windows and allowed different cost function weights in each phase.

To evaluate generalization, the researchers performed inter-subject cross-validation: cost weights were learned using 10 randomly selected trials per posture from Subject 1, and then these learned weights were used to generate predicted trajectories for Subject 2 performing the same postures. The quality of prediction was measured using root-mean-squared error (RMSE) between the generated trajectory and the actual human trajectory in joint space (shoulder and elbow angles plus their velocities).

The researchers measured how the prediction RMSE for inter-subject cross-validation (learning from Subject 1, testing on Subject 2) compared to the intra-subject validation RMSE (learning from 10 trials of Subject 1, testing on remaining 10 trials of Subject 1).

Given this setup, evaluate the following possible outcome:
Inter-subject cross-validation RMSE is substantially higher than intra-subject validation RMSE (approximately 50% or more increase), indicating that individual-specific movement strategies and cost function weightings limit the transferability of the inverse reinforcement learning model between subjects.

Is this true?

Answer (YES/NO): NO